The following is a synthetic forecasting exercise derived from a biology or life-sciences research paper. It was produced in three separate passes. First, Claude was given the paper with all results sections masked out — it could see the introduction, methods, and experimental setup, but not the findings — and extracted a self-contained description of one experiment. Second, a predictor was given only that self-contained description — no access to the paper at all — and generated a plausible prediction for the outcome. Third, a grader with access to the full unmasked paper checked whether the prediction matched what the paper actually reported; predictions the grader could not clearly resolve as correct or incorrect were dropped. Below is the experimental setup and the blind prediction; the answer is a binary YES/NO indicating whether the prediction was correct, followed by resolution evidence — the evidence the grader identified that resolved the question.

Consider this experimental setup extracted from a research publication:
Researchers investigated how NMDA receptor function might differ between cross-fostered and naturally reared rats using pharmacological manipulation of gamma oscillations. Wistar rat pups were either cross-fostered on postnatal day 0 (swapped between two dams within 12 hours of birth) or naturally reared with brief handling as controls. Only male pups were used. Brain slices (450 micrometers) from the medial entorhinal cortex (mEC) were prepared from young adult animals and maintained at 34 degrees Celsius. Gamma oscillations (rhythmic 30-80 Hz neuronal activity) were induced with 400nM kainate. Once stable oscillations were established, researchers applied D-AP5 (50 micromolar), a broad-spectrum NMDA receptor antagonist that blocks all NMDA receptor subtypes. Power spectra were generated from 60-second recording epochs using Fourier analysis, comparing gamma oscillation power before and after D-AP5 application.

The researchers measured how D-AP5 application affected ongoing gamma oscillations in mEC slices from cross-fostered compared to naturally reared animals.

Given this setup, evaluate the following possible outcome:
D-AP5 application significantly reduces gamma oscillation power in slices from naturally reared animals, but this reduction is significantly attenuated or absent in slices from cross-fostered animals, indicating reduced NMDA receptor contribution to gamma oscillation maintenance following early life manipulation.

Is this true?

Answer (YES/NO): YES